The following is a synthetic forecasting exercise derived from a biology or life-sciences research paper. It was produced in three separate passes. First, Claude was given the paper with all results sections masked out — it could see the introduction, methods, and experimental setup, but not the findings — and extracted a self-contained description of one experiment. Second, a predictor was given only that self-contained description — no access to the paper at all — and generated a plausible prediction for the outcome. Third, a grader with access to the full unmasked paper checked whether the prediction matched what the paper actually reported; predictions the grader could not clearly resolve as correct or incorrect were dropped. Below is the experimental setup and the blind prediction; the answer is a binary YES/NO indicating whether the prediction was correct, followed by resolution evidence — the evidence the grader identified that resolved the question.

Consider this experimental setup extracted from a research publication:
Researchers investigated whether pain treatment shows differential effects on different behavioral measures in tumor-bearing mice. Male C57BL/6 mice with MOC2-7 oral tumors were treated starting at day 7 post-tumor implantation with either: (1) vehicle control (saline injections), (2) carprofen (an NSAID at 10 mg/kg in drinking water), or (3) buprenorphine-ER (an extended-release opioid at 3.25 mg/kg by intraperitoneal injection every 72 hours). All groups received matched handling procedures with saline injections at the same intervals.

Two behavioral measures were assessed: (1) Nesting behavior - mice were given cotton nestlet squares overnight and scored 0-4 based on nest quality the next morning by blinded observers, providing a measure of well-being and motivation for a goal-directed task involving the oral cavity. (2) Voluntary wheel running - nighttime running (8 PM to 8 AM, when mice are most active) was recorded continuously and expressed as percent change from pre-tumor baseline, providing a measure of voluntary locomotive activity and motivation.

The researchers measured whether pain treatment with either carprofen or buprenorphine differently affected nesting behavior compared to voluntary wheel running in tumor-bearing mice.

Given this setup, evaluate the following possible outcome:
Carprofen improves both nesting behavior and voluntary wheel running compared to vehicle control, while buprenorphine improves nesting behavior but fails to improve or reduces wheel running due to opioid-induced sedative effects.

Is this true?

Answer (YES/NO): NO